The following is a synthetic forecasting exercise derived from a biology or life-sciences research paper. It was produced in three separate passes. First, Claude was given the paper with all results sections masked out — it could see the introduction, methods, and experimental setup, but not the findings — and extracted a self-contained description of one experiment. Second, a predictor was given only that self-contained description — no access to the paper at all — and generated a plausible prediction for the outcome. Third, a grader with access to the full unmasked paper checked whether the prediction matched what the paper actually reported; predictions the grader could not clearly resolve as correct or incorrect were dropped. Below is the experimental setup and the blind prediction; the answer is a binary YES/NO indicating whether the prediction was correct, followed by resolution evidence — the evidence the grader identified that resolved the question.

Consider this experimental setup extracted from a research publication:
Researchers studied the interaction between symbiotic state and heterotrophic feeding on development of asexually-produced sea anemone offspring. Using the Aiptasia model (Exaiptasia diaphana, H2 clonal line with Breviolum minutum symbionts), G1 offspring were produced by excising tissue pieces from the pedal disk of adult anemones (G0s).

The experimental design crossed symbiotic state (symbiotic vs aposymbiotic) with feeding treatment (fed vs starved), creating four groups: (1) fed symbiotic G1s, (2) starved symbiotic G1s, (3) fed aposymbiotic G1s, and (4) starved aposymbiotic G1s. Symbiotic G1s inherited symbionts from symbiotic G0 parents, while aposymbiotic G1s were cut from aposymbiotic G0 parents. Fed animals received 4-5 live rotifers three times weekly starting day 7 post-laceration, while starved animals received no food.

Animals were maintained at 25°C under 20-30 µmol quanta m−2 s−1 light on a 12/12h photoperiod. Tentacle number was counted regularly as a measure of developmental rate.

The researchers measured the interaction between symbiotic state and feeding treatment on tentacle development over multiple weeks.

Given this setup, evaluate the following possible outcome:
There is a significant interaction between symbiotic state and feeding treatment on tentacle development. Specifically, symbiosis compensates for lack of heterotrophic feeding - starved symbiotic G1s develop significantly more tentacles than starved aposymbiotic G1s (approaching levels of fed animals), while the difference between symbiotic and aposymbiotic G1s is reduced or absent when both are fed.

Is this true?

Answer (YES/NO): NO